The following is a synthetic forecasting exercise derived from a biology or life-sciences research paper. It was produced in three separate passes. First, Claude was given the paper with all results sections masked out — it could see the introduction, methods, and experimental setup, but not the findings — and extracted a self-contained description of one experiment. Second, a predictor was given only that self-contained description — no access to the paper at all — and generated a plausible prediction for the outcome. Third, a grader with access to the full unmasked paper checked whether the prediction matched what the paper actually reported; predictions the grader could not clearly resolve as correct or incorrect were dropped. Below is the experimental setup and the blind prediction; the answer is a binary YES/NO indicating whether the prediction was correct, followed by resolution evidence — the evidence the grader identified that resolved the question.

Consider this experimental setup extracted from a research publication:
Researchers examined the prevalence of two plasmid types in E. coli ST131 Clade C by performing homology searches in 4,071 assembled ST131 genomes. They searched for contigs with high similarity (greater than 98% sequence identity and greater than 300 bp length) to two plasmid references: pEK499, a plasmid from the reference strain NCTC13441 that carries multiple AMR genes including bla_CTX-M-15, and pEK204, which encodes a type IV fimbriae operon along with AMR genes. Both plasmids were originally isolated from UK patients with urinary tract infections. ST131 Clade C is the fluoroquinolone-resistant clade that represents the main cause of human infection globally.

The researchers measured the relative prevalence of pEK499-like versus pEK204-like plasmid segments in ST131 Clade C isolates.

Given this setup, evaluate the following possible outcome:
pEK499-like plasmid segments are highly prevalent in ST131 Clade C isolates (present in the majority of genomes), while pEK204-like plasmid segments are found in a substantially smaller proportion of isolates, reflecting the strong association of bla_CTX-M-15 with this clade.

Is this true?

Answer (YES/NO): YES